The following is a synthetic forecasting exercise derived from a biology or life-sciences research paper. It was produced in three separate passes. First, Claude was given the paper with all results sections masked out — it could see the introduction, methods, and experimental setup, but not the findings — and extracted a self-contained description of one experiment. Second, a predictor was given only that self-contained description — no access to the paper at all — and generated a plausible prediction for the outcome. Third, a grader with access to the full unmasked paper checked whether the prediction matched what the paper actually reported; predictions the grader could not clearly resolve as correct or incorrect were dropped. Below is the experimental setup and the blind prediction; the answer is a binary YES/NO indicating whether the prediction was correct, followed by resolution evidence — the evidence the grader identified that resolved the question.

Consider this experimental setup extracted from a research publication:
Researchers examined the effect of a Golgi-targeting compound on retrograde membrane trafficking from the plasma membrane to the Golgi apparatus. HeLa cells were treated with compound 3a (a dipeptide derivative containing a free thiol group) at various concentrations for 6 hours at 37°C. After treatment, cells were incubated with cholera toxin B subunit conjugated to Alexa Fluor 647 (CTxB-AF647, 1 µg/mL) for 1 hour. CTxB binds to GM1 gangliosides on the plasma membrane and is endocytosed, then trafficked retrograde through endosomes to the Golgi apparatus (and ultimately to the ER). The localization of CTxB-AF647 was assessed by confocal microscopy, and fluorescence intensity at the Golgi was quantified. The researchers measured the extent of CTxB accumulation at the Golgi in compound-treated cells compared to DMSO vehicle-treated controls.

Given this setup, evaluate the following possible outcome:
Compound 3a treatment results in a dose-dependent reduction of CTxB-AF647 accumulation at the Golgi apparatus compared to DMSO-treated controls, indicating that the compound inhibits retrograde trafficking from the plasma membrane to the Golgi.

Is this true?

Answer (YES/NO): YES